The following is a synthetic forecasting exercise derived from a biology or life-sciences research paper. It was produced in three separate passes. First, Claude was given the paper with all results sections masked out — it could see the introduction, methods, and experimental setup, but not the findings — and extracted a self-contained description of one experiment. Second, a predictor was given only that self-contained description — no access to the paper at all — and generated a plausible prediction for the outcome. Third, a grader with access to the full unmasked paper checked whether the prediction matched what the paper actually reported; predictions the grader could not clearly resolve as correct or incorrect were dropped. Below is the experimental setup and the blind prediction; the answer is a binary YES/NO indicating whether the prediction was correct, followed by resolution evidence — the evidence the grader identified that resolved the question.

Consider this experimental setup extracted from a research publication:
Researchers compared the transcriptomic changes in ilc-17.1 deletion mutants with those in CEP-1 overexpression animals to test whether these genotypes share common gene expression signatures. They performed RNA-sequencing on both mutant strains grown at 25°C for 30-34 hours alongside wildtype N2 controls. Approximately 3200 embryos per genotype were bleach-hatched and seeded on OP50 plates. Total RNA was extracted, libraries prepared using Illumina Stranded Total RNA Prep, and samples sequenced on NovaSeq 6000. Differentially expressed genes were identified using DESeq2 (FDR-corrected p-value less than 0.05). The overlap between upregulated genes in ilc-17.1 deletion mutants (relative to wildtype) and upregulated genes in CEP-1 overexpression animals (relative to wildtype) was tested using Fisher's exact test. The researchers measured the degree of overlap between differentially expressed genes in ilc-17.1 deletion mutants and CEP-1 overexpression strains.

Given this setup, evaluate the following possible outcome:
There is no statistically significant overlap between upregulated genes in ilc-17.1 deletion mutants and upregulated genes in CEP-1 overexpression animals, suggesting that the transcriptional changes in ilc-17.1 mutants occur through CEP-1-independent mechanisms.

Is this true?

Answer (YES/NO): NO